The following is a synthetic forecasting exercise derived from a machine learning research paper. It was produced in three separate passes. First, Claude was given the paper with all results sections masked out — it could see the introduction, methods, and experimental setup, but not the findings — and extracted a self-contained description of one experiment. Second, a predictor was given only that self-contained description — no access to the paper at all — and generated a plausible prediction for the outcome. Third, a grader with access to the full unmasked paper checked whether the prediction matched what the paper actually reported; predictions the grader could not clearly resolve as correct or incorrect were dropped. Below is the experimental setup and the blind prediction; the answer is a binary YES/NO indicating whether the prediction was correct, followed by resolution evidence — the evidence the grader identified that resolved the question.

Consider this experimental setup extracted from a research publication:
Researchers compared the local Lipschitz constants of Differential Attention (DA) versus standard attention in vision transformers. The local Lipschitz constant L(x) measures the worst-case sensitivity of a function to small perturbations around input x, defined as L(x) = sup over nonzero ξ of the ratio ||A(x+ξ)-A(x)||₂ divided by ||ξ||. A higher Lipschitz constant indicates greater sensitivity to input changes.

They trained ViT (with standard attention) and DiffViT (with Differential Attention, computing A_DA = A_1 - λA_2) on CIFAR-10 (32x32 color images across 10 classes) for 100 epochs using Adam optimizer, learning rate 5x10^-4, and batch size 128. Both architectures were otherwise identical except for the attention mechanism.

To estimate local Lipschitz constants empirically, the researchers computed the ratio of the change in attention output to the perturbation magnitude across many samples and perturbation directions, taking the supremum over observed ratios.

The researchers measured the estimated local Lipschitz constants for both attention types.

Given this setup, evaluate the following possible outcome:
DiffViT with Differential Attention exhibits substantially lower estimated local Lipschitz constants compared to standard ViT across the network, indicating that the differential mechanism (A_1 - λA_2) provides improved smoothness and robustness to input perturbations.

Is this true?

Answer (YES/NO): NO